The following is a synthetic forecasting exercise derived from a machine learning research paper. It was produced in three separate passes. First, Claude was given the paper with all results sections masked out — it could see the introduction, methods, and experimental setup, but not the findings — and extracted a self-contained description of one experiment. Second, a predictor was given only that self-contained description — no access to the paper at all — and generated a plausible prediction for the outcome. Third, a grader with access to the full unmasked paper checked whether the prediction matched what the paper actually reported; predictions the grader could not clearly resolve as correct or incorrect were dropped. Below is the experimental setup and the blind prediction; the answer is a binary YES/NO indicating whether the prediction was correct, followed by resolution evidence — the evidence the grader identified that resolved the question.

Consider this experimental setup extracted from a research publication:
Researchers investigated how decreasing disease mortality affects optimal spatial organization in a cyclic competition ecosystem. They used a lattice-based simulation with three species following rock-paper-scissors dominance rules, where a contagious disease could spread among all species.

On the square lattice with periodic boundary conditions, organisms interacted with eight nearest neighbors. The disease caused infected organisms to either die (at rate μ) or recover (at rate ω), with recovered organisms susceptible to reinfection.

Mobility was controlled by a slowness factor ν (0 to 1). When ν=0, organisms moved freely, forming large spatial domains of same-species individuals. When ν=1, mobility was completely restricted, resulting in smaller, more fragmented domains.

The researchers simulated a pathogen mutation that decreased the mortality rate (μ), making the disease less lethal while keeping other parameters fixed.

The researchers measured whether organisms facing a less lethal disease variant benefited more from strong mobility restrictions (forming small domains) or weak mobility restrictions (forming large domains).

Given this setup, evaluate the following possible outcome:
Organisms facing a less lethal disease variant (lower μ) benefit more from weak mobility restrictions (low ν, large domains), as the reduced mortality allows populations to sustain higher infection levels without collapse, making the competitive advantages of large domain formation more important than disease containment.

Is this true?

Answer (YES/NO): YES